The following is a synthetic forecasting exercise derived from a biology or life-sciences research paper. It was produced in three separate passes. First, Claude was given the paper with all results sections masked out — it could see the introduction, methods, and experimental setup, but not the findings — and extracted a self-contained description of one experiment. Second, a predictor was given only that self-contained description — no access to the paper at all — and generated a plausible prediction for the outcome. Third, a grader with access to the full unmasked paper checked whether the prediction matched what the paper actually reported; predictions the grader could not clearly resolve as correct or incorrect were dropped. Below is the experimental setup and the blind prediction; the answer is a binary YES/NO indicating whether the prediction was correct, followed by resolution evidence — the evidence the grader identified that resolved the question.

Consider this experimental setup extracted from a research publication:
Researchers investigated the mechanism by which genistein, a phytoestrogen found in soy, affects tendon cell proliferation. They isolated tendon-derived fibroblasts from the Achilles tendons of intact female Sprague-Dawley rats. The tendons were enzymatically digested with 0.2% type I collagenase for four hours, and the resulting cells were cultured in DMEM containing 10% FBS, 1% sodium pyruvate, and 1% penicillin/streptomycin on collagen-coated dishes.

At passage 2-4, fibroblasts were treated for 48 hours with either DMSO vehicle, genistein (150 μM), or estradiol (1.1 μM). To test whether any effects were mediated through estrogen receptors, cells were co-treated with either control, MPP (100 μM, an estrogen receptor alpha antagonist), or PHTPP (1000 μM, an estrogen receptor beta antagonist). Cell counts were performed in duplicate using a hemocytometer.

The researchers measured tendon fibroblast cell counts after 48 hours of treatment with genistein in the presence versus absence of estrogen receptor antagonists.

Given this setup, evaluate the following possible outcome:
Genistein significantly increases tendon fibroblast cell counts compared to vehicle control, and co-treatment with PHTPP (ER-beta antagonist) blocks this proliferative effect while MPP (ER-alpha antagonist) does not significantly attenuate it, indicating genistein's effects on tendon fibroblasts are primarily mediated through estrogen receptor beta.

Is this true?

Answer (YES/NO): NO